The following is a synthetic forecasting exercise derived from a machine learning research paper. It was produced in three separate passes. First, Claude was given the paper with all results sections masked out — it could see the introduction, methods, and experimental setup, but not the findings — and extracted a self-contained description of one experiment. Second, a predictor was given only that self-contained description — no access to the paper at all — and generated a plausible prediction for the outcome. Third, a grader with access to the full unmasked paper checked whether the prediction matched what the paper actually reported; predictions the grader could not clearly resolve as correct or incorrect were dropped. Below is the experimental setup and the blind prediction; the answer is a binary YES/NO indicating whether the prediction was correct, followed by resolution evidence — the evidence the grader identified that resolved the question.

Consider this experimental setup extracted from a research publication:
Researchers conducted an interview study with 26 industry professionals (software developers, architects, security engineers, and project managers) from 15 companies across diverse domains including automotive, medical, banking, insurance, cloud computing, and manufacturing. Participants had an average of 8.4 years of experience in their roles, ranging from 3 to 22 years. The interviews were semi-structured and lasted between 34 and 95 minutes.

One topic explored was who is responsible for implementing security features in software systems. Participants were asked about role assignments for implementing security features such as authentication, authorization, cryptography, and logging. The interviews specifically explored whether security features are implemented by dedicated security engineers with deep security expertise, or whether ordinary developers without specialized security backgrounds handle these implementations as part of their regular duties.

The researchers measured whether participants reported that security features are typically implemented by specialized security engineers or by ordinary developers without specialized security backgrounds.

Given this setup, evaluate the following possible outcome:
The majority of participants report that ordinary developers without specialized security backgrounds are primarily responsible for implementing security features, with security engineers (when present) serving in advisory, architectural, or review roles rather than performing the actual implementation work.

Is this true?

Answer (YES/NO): YES